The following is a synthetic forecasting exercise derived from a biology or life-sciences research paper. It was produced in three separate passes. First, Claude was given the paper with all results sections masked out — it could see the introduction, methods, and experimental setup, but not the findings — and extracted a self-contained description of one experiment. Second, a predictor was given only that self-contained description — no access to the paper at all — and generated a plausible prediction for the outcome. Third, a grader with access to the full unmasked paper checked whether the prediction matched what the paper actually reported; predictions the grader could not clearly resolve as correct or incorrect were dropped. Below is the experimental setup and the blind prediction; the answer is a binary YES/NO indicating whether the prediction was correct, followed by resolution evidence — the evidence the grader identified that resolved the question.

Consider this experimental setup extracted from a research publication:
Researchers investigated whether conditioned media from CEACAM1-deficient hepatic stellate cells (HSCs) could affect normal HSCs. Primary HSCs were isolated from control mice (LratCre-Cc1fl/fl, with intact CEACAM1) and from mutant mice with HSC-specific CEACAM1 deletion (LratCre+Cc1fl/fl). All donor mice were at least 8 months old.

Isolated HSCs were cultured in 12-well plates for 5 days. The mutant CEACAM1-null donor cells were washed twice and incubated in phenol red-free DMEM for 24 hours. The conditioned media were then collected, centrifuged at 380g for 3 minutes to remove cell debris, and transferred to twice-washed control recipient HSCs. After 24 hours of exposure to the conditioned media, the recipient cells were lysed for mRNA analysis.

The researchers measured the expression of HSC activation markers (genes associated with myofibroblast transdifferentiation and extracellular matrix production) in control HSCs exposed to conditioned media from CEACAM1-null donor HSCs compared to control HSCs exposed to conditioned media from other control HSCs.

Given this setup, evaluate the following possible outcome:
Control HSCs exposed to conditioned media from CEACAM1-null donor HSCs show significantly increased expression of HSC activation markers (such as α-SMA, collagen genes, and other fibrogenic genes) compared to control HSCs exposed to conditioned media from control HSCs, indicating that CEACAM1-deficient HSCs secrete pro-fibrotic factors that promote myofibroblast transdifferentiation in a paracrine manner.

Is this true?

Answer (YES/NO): YES